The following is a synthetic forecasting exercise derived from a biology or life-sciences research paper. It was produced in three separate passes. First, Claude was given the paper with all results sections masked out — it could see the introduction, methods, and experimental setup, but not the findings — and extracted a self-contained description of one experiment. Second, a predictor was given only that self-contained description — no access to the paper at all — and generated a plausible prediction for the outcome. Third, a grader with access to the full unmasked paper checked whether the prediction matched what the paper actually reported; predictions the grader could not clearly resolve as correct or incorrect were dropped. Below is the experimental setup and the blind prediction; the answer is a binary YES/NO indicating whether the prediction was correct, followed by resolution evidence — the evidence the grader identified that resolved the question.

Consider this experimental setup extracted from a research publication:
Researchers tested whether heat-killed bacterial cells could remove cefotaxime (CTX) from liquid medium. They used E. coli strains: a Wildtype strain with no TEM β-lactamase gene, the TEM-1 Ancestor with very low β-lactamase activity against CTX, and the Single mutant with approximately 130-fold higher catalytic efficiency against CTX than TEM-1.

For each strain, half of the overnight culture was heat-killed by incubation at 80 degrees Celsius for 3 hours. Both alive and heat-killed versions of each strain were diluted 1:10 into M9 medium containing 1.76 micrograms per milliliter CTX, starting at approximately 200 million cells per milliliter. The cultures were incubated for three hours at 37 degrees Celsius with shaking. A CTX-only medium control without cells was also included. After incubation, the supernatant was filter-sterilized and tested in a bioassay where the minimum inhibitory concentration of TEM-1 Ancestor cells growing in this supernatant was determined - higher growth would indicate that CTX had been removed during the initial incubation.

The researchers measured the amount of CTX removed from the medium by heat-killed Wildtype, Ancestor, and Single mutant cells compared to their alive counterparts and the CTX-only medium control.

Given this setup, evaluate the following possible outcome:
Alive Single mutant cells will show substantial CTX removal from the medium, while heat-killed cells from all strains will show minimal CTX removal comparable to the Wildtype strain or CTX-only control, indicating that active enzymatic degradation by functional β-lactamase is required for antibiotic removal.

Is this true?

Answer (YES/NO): YES